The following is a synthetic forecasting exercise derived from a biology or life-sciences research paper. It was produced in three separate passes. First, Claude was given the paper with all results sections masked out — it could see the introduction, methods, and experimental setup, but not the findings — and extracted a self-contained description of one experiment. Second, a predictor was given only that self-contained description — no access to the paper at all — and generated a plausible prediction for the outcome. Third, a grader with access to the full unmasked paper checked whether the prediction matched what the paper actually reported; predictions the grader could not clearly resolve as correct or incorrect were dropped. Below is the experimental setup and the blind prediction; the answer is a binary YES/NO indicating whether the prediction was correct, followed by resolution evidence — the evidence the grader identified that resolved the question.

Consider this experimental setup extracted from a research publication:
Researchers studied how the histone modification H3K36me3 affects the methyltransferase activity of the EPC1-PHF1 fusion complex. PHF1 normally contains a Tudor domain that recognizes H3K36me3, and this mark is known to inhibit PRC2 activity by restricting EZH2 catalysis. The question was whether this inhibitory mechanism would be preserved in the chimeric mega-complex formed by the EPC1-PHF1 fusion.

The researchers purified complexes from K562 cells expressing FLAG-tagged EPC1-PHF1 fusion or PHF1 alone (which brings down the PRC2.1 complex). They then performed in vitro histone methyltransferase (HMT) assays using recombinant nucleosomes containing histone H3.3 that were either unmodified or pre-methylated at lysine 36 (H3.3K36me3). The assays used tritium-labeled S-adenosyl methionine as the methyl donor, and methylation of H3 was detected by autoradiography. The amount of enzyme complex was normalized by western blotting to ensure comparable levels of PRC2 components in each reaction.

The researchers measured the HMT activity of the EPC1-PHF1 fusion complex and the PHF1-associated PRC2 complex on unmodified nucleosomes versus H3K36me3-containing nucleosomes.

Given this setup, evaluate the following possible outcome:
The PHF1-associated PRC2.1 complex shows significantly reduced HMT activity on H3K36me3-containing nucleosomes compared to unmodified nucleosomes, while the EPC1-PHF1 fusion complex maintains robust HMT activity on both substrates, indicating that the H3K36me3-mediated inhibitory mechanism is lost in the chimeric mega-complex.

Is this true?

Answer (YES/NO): NO